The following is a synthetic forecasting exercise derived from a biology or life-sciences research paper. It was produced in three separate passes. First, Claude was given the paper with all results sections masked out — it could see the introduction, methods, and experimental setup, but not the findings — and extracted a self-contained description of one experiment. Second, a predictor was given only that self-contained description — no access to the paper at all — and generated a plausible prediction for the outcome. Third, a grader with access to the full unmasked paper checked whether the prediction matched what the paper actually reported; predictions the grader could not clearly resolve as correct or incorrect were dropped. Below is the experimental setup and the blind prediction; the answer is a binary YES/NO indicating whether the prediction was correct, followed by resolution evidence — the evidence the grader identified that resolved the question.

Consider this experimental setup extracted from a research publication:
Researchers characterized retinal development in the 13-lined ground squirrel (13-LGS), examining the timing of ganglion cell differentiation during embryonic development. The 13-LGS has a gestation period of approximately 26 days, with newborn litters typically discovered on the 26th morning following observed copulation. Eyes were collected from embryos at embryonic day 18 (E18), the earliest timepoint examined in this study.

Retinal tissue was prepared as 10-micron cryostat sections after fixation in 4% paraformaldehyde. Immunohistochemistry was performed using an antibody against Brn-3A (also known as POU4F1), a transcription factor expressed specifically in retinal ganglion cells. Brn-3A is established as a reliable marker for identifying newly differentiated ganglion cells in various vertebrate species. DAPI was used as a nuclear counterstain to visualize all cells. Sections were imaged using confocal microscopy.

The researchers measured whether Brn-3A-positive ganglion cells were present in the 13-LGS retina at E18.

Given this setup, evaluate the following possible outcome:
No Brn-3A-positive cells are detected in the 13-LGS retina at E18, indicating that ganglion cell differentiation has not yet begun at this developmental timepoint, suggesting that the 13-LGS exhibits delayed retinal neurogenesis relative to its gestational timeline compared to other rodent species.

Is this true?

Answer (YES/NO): NO